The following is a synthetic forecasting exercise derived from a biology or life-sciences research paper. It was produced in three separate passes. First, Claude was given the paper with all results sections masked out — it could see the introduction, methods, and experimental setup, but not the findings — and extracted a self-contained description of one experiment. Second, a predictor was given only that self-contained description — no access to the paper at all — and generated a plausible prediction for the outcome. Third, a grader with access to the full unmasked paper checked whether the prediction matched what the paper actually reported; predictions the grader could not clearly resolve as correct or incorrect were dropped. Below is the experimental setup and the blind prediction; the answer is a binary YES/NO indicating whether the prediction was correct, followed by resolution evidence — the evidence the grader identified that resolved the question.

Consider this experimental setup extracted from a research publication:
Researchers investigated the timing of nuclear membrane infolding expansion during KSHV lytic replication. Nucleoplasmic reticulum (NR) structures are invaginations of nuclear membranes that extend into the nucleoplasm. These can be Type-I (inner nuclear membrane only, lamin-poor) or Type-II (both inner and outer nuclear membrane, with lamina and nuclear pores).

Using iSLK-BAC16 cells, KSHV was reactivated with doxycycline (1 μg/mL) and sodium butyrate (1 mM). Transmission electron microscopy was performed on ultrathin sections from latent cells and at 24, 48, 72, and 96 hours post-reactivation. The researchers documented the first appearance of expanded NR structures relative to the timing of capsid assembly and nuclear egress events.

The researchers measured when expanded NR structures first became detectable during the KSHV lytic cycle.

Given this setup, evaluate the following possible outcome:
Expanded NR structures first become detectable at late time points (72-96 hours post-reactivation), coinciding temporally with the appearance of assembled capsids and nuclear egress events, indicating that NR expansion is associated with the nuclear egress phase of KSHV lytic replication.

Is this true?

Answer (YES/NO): NO